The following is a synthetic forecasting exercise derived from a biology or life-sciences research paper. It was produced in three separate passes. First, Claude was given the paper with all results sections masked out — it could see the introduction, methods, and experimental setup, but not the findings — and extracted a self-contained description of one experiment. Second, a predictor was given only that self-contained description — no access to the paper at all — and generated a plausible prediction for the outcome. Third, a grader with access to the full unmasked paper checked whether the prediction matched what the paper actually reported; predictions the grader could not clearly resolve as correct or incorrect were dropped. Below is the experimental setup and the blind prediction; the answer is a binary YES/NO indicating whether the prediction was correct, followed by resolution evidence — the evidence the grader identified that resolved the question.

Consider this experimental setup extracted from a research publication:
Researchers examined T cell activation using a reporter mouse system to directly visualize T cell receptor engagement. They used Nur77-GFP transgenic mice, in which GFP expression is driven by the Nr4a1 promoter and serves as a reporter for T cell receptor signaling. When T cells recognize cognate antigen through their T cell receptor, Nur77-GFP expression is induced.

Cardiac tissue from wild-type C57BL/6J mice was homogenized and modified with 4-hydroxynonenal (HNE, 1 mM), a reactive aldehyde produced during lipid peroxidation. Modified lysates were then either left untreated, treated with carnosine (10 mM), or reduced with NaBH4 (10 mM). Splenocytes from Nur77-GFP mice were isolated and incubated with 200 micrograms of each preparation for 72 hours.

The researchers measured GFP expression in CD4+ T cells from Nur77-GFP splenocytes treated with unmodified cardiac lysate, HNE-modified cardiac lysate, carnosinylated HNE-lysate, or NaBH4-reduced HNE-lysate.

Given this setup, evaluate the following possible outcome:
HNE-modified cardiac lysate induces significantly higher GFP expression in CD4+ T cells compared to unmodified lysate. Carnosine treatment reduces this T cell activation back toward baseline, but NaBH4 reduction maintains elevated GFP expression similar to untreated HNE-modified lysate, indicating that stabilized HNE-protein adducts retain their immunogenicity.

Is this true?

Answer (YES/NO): NO